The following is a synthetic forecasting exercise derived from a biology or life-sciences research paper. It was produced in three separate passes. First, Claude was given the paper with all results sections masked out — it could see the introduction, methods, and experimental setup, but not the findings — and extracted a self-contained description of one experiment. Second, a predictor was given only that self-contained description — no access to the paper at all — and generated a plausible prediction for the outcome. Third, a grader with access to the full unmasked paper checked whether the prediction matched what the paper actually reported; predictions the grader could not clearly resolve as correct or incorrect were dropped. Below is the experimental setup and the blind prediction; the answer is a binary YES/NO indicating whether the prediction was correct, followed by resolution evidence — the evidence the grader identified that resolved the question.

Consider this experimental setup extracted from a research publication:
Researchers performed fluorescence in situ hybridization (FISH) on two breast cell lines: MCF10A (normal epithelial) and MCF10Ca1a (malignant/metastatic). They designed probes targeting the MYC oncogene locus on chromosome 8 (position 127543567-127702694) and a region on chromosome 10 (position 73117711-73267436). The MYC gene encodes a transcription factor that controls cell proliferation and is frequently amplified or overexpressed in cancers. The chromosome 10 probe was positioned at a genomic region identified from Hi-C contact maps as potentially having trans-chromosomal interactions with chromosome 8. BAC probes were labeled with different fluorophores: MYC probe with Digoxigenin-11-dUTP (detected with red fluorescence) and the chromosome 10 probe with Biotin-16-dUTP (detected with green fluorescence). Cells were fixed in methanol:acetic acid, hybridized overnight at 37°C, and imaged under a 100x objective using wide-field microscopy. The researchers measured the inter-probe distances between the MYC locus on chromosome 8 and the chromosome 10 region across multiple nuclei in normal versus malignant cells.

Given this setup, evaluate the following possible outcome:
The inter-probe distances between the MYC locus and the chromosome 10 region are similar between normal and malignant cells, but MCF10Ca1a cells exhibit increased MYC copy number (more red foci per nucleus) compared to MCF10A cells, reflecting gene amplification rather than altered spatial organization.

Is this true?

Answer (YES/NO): NO